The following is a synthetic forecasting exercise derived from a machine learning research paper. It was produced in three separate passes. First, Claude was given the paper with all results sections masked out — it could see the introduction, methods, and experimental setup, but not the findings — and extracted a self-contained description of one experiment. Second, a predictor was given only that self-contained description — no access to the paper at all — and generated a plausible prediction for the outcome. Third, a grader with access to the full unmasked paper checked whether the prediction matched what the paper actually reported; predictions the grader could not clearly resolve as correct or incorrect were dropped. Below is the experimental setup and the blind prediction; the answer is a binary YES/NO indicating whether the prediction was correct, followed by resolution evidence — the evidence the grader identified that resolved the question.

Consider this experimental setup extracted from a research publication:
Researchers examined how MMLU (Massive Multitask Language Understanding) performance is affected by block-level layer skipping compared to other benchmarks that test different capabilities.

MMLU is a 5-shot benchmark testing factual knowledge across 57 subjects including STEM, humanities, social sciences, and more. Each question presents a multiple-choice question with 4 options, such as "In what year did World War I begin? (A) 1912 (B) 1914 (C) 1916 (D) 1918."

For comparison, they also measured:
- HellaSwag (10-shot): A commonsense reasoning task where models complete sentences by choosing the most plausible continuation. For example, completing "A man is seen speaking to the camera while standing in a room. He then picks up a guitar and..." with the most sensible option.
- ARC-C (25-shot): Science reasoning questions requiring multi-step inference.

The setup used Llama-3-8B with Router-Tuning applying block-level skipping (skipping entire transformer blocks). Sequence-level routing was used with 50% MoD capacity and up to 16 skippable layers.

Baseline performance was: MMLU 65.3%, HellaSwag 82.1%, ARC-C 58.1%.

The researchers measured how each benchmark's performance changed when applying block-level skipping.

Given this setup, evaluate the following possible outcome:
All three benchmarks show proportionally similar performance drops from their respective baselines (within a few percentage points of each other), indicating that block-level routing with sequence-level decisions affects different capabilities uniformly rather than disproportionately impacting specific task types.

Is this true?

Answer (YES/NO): NO